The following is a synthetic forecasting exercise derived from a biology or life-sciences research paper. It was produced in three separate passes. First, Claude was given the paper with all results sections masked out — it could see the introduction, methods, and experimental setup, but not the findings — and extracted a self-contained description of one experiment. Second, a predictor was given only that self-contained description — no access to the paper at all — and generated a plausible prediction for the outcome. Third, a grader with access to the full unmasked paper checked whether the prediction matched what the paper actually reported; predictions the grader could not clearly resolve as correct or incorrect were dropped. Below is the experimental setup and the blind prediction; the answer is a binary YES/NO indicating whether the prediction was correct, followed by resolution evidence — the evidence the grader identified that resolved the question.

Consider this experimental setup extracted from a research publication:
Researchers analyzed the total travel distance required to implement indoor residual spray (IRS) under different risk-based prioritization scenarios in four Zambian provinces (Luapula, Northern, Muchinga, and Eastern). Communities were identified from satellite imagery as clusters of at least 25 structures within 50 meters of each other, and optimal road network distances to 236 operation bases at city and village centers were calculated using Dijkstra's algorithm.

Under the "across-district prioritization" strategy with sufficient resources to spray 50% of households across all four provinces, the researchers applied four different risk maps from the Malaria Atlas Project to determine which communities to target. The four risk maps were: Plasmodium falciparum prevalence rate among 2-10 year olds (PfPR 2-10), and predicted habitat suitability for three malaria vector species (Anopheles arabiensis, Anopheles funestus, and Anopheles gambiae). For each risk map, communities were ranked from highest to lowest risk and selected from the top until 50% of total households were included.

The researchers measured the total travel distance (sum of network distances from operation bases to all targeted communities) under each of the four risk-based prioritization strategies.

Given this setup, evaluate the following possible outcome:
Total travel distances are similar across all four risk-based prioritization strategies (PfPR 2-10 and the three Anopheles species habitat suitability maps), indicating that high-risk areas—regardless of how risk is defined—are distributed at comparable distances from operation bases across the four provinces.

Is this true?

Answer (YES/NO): NO